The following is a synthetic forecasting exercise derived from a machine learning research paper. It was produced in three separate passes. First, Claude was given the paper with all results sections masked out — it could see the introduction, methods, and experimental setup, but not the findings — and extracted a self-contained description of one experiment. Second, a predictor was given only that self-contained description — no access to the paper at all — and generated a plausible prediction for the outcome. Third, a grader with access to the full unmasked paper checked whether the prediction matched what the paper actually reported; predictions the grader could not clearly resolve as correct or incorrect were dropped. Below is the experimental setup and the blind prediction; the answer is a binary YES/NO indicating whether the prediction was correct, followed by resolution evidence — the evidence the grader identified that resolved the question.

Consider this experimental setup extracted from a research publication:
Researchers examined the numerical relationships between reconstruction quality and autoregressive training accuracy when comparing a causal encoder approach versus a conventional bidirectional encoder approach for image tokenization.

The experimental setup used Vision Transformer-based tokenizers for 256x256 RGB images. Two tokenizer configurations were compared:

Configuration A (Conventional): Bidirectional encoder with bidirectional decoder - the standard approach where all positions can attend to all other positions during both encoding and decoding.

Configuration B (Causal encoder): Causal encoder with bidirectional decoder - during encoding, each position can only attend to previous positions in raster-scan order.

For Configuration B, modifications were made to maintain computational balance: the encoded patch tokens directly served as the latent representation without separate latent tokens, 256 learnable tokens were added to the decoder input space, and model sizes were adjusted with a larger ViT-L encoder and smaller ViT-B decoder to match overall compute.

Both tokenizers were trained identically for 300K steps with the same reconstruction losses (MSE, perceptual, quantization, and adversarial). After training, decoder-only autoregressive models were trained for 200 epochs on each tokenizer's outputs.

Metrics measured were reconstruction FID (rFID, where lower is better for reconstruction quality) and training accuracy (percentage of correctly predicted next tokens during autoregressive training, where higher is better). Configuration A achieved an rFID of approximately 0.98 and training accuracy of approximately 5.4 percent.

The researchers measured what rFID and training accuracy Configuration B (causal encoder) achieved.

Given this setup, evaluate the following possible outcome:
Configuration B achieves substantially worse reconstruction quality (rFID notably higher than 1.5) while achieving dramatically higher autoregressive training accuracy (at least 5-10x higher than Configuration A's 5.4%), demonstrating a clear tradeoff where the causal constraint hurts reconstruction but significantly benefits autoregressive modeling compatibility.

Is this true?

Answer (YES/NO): NO